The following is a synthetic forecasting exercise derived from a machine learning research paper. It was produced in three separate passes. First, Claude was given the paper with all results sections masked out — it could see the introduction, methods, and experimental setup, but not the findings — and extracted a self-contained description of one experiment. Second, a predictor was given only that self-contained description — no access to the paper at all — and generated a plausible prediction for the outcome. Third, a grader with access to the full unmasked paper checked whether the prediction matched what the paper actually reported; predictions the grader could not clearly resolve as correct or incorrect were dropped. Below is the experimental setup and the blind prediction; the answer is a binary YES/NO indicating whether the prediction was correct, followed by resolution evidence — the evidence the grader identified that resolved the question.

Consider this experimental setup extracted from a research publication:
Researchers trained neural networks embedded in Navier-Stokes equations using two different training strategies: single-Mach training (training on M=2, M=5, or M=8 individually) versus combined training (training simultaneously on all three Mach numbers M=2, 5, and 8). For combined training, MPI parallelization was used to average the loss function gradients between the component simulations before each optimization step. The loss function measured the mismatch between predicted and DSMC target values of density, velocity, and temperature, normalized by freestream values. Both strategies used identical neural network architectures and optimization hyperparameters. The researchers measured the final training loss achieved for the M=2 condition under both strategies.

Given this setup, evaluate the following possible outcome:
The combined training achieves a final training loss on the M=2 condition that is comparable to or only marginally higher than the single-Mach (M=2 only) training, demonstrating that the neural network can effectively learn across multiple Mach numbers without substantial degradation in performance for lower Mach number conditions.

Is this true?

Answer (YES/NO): NO